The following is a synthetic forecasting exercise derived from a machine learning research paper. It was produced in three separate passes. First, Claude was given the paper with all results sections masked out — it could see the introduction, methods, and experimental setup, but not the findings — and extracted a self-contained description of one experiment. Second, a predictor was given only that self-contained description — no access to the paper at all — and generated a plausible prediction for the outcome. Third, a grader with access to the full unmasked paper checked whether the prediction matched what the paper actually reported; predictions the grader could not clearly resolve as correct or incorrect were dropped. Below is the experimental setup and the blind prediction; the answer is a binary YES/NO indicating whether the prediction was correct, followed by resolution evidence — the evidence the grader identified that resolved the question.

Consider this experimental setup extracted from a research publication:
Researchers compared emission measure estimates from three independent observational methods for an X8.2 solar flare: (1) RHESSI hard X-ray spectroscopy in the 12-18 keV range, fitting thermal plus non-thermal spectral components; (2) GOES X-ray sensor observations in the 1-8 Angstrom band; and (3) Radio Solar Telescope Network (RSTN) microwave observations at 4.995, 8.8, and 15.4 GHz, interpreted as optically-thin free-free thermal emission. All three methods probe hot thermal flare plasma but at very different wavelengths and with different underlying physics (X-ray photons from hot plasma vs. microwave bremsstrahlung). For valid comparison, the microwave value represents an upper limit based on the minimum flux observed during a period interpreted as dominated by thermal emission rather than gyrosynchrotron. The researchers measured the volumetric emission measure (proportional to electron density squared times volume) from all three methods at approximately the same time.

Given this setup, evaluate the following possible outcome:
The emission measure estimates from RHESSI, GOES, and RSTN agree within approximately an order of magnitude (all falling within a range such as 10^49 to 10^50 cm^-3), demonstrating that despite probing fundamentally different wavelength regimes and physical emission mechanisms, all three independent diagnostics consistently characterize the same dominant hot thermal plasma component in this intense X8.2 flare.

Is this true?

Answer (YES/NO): YES